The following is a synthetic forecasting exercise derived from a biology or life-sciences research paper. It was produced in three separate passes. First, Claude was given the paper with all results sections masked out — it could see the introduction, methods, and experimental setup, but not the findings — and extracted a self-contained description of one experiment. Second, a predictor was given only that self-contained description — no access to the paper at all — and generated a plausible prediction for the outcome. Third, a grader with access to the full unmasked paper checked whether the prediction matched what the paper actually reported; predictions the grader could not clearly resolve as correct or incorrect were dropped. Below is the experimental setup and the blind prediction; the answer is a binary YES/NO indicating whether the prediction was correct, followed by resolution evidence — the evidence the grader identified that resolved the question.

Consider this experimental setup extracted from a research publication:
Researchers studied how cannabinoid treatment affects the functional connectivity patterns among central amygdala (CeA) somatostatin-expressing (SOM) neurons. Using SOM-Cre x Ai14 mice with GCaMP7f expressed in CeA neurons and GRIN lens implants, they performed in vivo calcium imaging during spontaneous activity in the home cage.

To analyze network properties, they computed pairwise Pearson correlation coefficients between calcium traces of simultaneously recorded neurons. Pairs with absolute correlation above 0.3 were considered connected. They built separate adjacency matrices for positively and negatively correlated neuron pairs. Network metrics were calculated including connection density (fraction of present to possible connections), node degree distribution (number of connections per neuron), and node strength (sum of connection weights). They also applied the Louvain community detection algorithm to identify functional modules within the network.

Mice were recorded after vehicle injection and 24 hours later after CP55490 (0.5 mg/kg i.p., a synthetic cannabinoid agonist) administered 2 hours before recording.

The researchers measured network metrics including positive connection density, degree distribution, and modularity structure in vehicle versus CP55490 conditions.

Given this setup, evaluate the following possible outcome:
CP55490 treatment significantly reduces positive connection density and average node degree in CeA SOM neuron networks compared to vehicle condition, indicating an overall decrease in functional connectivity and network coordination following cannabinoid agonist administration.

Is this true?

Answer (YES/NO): NO